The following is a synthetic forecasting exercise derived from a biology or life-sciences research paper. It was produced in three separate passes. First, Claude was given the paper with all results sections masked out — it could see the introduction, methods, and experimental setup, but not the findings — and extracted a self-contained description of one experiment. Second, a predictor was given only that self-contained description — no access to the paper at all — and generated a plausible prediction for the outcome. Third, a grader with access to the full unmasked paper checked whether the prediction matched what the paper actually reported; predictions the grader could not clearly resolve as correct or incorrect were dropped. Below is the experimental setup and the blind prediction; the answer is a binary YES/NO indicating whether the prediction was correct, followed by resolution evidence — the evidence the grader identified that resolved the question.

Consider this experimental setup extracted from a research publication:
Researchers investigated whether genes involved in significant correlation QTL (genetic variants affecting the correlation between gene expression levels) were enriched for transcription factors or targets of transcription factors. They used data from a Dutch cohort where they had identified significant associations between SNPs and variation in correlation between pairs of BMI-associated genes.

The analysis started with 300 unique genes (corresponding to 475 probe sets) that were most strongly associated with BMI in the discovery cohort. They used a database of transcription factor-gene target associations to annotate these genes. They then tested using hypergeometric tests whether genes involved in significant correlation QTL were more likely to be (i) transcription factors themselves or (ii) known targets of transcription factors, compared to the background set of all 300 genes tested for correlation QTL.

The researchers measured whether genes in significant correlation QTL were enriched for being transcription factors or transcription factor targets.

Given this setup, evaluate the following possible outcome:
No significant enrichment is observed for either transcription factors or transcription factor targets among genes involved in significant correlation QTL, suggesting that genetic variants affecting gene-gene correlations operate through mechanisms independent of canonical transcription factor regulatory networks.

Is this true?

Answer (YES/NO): NO